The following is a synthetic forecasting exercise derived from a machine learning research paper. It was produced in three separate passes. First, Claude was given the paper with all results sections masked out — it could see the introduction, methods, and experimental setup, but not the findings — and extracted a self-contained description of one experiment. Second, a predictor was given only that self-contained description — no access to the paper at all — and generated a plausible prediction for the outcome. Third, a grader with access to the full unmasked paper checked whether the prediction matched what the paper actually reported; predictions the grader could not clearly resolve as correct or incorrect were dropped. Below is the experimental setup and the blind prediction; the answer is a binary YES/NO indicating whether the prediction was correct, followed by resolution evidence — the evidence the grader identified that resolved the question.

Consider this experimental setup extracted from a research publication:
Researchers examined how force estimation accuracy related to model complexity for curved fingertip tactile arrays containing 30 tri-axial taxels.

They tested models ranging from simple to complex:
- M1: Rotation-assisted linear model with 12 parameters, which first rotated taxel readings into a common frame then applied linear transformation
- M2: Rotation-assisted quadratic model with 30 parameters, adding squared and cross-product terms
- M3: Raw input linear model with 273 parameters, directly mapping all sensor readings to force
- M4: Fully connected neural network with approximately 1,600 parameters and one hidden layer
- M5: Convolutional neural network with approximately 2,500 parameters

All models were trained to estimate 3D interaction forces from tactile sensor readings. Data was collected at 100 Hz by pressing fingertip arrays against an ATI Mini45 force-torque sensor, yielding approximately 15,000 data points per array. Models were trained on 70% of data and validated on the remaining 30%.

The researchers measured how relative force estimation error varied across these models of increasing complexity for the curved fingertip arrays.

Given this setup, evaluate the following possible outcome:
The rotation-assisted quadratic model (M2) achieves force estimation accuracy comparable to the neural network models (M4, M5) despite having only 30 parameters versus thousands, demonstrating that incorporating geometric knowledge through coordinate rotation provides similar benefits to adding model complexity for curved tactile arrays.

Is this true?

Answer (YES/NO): NO